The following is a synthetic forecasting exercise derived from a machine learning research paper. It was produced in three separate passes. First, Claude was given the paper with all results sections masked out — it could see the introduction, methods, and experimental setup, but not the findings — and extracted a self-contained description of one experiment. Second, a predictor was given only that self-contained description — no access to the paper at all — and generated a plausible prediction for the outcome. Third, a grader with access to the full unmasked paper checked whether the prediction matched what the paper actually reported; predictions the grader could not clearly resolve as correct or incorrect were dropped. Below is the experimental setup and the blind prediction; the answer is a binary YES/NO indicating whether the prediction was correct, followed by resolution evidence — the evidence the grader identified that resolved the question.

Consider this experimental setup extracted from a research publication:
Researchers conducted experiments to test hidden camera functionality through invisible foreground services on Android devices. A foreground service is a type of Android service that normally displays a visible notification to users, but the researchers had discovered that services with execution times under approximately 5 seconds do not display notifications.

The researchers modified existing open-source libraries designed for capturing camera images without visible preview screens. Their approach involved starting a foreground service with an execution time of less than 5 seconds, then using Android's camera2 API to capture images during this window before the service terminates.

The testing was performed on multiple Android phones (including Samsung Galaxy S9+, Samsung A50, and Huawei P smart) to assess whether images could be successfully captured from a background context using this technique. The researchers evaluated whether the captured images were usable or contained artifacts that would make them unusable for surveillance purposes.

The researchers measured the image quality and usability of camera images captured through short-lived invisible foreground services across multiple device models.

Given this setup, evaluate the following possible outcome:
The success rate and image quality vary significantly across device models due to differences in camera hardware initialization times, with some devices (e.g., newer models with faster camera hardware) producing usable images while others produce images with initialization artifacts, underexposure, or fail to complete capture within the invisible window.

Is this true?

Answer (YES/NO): NO